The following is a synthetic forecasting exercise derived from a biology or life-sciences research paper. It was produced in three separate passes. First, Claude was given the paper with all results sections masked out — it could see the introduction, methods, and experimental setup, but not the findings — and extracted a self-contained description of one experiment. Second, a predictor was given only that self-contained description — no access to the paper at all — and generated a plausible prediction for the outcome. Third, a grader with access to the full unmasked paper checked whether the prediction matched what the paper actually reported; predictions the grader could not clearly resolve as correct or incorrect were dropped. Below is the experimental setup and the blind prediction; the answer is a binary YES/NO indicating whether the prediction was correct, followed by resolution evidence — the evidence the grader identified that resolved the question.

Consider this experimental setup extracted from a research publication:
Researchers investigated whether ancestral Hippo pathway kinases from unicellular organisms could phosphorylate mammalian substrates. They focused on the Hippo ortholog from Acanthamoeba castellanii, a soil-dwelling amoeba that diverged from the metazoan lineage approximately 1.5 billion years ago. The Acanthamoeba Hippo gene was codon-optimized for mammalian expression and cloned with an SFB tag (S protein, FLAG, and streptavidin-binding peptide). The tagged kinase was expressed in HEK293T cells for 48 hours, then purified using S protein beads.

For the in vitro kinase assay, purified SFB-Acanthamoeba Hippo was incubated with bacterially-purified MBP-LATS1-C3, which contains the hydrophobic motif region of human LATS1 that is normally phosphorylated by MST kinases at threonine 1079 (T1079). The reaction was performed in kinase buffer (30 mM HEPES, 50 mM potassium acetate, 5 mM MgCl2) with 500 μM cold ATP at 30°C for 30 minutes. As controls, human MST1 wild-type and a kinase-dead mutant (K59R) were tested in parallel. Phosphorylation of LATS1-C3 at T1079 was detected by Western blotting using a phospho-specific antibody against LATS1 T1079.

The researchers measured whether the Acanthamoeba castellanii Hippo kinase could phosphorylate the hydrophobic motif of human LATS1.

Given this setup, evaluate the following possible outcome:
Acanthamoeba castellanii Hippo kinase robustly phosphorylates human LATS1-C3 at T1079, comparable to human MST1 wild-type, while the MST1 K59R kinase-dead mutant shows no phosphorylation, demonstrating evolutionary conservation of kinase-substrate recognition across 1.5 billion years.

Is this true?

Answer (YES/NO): NO